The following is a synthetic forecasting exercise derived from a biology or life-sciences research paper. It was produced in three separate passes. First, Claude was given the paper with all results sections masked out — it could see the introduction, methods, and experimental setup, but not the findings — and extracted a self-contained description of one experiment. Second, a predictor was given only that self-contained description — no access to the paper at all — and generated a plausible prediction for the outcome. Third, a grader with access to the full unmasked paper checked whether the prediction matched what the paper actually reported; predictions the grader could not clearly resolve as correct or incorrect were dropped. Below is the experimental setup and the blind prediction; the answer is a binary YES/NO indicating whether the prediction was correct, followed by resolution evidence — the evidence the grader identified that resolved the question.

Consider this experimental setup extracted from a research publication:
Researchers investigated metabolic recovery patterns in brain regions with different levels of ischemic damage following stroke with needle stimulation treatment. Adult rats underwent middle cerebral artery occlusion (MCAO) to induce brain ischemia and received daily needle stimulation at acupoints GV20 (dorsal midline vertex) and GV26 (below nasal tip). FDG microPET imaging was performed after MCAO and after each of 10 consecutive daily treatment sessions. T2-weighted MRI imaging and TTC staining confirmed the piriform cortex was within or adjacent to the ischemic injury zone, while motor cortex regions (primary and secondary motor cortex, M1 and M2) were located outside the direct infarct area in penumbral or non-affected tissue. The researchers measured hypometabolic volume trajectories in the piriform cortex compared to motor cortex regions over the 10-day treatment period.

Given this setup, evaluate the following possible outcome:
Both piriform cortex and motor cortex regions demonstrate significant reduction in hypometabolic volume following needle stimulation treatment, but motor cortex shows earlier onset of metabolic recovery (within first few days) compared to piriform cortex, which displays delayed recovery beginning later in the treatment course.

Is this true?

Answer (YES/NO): NO